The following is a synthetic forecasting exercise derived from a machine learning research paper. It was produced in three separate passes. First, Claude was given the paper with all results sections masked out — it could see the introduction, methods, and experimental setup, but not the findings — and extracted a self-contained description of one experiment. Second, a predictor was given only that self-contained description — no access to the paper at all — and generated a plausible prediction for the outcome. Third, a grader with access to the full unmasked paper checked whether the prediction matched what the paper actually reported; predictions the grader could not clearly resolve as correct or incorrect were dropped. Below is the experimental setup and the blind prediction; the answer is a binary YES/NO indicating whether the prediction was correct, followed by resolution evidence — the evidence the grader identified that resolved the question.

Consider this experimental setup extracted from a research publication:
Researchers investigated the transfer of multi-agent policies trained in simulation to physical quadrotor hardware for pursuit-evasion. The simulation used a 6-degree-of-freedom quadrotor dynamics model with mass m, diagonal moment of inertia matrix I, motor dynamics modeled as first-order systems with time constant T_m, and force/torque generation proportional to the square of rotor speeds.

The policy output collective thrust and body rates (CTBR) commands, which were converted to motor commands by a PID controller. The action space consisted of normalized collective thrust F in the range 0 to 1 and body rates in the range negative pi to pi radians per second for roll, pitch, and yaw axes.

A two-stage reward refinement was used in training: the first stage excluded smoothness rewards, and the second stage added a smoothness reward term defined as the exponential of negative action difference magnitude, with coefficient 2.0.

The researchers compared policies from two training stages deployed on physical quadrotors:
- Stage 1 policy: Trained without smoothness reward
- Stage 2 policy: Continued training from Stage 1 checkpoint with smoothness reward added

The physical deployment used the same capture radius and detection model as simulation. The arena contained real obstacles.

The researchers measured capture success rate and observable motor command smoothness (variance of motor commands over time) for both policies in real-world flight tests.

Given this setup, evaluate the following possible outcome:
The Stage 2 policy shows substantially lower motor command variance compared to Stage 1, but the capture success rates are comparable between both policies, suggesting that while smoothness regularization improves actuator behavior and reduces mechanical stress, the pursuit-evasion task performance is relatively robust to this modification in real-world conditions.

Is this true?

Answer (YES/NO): NO